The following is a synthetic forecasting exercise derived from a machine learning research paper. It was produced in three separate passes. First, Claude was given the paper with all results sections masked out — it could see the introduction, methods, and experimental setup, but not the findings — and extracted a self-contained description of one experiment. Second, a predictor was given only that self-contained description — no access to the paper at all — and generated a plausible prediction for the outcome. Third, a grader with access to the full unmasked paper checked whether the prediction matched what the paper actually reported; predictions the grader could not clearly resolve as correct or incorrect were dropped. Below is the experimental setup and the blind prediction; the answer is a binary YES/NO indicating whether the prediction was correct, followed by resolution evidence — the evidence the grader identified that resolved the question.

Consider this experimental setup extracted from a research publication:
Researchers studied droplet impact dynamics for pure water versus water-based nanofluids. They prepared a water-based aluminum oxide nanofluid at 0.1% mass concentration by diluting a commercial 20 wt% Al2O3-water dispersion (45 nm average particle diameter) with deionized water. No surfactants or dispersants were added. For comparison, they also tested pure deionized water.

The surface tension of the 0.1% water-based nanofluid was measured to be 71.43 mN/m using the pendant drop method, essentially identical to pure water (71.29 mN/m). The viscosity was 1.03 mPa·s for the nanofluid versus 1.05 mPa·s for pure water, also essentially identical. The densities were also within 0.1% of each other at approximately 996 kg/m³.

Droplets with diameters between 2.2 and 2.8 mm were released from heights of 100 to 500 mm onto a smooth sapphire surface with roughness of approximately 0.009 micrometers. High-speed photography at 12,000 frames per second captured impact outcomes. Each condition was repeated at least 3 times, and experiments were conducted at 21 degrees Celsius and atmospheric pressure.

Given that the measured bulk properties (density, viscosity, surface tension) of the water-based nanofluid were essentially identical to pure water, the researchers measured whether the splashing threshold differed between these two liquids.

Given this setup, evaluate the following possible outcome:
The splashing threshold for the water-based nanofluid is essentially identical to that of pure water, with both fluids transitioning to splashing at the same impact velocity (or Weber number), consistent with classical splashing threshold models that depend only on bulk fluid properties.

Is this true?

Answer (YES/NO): NO